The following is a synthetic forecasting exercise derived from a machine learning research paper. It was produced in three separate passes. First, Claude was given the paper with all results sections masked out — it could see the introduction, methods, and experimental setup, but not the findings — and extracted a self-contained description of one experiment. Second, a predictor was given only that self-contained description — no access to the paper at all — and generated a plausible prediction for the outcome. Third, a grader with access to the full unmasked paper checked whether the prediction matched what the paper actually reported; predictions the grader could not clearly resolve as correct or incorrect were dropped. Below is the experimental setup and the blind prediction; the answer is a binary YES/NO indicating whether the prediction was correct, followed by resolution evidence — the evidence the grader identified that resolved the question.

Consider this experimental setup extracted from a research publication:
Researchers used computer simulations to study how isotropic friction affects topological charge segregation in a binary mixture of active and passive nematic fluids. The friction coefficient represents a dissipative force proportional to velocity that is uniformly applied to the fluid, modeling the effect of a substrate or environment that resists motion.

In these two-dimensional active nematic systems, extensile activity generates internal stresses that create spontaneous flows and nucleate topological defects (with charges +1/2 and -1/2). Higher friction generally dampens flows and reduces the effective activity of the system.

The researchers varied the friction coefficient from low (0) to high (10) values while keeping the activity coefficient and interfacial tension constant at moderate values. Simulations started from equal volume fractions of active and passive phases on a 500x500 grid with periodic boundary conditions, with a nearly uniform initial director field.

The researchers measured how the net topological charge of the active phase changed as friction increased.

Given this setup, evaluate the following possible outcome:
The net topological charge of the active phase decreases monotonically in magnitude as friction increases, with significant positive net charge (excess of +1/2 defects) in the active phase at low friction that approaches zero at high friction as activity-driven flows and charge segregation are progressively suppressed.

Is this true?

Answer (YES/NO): NO